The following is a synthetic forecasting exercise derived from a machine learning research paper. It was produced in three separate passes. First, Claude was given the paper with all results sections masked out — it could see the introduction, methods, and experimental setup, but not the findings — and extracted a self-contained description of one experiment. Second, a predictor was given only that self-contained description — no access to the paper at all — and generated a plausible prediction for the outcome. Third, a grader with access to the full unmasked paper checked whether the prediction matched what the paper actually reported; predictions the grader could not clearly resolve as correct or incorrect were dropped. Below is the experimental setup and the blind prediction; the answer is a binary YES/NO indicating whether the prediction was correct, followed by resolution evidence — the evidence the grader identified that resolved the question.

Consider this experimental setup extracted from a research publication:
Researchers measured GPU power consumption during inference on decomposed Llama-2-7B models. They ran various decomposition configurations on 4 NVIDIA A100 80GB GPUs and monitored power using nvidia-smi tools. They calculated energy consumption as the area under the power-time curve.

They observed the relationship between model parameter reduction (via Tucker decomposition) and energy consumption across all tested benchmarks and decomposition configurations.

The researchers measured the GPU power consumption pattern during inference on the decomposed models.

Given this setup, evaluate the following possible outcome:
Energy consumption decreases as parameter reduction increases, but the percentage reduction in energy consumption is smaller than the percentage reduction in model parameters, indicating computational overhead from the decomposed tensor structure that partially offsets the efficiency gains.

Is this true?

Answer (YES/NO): YES